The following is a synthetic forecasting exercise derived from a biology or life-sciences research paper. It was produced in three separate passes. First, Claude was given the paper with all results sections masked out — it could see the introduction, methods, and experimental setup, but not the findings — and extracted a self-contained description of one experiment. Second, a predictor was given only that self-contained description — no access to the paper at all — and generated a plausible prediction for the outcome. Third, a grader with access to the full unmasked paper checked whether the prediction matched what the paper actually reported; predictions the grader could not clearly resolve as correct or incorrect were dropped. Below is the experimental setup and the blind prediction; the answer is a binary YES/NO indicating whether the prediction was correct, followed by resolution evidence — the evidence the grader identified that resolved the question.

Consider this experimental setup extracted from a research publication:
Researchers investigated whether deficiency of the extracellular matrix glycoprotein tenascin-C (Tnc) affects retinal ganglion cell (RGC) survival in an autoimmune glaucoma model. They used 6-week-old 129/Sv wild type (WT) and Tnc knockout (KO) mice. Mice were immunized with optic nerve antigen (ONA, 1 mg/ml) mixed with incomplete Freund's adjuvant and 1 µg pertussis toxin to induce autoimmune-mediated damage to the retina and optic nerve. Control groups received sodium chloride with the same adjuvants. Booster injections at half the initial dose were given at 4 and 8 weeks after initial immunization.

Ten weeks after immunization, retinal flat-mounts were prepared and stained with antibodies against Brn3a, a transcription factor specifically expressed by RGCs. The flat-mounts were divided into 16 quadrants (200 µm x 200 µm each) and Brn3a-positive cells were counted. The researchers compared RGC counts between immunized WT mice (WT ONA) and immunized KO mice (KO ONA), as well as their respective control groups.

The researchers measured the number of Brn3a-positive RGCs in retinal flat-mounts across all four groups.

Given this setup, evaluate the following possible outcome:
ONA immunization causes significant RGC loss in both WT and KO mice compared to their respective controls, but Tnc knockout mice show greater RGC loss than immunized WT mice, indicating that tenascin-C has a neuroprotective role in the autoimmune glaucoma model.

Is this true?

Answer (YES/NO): NO